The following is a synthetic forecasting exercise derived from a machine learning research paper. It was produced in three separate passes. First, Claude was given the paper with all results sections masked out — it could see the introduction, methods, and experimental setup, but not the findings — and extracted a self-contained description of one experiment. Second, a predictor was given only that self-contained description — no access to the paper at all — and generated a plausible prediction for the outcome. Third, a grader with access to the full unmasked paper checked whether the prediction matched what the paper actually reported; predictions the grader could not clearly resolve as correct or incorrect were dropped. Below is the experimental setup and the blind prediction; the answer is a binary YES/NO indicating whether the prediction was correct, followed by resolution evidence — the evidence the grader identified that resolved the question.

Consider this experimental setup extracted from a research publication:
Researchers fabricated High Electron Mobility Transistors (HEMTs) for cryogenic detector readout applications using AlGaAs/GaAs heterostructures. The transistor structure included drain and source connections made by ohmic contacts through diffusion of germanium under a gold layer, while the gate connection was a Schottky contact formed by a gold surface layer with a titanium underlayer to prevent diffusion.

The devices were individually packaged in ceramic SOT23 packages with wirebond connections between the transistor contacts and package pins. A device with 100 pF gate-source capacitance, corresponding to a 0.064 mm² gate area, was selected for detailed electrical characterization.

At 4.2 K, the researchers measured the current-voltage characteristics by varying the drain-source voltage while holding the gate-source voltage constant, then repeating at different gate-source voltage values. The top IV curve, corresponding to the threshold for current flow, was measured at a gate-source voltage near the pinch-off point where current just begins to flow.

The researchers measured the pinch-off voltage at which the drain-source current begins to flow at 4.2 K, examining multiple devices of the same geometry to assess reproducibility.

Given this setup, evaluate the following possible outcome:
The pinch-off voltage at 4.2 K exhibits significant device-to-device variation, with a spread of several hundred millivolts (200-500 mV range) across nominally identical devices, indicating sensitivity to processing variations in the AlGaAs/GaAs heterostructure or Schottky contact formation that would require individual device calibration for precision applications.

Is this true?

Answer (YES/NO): NO